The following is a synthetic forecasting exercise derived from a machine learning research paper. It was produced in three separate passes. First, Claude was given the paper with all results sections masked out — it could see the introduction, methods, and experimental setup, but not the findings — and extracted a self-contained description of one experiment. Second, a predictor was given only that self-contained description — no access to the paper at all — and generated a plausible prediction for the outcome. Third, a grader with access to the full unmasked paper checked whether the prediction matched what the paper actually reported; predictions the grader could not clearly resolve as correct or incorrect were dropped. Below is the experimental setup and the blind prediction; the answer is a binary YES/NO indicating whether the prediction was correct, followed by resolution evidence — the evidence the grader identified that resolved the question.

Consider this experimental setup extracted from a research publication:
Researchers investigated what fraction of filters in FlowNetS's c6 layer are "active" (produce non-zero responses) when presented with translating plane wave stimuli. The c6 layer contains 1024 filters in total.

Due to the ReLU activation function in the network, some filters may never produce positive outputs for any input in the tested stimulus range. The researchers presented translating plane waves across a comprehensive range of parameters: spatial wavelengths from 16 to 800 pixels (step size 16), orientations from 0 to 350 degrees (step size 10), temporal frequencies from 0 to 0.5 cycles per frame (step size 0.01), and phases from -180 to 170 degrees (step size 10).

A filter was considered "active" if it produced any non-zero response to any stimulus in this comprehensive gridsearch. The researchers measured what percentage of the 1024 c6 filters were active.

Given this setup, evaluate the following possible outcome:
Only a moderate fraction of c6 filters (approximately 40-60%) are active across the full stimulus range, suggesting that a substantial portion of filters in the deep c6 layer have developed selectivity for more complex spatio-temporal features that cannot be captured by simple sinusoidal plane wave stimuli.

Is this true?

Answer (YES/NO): YES